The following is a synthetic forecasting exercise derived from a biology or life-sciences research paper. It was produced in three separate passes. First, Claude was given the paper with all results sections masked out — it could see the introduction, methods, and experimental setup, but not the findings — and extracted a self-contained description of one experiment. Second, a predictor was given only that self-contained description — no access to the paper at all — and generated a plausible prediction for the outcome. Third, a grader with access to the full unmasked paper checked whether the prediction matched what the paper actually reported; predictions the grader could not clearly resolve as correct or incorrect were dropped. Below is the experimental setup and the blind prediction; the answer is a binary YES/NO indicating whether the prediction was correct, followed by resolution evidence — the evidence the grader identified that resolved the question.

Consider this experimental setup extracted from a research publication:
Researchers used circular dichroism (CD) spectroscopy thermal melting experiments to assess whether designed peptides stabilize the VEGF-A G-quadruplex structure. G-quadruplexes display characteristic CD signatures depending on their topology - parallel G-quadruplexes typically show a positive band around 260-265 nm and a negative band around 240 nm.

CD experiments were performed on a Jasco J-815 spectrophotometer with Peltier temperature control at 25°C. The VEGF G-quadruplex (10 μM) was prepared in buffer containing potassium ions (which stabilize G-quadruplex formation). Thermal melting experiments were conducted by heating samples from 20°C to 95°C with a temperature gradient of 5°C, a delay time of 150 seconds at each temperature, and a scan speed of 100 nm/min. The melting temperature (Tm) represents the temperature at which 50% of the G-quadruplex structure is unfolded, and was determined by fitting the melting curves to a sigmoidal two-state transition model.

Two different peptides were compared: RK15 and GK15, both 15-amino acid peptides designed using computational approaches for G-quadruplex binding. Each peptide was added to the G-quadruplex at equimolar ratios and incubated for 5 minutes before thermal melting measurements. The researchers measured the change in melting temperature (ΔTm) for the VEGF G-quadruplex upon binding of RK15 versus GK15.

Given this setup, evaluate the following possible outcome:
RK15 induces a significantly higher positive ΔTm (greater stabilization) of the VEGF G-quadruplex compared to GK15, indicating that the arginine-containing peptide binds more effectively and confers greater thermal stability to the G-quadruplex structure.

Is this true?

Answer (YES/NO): YES